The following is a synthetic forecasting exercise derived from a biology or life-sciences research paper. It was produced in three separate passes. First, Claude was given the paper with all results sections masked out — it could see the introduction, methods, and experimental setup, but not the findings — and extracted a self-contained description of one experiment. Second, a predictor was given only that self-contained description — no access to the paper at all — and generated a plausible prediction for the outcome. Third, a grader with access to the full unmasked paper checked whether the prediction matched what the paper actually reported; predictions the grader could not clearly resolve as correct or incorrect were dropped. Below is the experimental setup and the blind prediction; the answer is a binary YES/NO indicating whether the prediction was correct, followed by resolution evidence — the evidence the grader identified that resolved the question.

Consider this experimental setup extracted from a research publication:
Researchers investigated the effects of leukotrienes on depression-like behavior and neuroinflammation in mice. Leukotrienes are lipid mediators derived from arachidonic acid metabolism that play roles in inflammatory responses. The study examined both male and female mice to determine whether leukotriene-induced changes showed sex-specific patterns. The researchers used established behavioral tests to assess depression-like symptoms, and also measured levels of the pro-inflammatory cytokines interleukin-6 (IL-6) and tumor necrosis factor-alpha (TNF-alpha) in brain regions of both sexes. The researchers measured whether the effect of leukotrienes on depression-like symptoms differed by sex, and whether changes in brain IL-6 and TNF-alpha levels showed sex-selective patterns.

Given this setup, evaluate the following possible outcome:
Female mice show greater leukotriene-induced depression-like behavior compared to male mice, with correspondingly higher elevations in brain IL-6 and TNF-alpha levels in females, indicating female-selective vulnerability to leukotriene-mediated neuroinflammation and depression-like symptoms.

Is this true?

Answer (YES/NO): NO